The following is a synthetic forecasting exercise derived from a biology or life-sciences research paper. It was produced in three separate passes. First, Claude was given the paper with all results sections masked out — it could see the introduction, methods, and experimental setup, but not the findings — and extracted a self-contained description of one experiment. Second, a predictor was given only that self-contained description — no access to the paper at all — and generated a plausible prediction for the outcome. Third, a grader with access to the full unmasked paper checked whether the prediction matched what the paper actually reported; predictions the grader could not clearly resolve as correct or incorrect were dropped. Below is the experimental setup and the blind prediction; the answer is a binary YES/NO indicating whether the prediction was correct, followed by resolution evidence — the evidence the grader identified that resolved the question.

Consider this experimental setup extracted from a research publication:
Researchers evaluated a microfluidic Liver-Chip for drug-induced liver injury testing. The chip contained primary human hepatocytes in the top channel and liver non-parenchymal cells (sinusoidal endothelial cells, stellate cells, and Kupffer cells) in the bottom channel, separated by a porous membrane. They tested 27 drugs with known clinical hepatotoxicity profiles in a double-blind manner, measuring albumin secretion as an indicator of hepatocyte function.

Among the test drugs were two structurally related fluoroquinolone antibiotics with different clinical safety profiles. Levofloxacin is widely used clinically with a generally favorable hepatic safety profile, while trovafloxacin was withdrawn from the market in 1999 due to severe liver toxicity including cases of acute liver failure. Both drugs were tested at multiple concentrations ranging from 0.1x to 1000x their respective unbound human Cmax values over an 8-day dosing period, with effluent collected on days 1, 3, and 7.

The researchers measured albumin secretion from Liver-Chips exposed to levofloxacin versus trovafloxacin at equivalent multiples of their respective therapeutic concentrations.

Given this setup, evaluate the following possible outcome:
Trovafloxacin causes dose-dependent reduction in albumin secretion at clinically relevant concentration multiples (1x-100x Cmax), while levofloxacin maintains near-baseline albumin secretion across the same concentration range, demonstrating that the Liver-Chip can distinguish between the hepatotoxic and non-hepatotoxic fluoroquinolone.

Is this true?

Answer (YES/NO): YES